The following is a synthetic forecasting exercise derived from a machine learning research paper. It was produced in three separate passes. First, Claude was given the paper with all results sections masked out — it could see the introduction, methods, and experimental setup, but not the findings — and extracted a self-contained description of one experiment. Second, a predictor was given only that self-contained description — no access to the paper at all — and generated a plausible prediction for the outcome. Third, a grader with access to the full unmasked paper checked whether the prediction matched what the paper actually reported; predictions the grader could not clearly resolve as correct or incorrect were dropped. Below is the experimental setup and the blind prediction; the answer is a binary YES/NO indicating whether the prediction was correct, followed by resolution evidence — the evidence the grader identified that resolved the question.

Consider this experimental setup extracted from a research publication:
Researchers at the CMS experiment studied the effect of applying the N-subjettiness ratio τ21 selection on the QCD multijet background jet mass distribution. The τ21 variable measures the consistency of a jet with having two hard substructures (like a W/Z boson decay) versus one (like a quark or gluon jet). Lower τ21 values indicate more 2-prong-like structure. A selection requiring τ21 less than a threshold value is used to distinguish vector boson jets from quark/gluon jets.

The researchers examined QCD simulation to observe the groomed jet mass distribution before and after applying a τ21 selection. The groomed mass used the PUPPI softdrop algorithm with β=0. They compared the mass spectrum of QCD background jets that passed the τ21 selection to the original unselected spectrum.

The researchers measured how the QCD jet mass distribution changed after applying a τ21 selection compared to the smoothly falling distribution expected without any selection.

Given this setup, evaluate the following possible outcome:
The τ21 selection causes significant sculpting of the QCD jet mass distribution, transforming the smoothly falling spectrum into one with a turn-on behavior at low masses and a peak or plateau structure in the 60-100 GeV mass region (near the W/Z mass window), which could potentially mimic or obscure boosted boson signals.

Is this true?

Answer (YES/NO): YES